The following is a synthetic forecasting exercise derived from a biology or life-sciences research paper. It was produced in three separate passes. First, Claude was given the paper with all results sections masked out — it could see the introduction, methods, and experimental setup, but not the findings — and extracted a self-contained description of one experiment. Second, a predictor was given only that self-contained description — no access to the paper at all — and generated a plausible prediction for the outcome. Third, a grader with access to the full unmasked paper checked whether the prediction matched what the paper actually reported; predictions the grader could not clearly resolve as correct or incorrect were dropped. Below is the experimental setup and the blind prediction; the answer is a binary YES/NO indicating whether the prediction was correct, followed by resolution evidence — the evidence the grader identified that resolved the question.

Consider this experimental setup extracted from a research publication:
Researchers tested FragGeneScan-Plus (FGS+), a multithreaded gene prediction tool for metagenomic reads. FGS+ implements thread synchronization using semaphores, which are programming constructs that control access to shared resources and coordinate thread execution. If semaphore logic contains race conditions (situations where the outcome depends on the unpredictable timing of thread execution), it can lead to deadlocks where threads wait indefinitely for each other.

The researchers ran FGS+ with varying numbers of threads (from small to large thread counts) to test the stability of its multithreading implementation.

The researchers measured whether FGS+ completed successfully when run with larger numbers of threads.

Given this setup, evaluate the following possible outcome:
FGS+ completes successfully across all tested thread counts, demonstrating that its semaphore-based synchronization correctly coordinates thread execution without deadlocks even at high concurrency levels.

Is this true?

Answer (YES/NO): NO